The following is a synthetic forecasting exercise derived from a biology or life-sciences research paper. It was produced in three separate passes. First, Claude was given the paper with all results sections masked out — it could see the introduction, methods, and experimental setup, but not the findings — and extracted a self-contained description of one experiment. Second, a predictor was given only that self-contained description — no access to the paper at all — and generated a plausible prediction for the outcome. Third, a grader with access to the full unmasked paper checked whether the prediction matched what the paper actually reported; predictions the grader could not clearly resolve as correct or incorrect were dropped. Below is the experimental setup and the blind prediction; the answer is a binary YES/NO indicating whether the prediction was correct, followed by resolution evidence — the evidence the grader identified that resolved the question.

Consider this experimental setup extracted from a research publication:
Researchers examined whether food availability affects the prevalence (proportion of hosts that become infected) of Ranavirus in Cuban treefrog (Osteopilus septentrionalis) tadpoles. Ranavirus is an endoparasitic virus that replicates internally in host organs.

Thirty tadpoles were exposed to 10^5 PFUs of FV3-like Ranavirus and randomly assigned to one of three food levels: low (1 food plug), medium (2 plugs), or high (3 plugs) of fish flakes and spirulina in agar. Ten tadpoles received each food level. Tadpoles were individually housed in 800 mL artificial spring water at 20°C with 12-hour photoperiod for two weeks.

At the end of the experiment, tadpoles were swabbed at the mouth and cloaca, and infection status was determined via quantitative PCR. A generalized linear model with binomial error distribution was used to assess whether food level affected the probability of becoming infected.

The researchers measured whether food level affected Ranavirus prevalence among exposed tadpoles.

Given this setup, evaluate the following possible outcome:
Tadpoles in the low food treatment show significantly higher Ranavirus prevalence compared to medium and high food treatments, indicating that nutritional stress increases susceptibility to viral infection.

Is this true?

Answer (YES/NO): NO